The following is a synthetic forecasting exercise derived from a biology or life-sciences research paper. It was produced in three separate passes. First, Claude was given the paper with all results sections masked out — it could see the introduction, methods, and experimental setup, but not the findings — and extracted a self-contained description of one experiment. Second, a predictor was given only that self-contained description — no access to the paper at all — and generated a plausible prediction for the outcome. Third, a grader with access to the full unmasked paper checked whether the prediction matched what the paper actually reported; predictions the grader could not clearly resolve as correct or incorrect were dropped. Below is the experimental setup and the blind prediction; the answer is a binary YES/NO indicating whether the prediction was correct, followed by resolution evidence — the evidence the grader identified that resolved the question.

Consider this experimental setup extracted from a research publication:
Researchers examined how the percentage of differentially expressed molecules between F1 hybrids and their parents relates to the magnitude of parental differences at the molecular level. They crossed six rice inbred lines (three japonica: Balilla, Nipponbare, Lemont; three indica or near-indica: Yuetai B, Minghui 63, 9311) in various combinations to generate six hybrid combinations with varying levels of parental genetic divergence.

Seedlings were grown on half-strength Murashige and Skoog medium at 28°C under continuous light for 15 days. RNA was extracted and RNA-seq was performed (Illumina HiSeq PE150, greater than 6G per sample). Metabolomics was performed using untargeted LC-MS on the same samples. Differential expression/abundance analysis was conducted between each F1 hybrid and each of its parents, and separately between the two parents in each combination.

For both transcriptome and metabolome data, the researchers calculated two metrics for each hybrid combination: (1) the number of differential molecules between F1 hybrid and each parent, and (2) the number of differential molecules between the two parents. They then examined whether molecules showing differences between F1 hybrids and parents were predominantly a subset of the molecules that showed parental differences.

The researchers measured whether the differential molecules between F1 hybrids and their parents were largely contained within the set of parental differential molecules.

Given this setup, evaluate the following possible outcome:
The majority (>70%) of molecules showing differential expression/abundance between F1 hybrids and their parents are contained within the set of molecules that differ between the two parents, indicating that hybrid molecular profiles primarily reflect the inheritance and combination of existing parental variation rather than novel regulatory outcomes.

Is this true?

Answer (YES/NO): YES